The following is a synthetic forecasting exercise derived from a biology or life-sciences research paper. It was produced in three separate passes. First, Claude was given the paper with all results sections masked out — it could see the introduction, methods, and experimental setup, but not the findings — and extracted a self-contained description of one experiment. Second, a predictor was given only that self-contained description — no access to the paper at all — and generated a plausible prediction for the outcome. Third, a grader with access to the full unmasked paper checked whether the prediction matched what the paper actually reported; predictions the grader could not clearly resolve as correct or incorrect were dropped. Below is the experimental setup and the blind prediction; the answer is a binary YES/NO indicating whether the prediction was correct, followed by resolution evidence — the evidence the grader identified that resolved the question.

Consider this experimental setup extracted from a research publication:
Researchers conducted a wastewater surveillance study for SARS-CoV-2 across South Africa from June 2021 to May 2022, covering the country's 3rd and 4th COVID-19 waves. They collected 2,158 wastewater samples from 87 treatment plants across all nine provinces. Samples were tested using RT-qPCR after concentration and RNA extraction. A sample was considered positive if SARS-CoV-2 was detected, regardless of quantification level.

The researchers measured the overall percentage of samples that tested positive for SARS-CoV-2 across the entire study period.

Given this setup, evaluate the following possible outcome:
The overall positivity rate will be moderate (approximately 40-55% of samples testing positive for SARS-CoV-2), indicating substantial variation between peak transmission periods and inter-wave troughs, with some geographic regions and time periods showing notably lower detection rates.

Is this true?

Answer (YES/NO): NO